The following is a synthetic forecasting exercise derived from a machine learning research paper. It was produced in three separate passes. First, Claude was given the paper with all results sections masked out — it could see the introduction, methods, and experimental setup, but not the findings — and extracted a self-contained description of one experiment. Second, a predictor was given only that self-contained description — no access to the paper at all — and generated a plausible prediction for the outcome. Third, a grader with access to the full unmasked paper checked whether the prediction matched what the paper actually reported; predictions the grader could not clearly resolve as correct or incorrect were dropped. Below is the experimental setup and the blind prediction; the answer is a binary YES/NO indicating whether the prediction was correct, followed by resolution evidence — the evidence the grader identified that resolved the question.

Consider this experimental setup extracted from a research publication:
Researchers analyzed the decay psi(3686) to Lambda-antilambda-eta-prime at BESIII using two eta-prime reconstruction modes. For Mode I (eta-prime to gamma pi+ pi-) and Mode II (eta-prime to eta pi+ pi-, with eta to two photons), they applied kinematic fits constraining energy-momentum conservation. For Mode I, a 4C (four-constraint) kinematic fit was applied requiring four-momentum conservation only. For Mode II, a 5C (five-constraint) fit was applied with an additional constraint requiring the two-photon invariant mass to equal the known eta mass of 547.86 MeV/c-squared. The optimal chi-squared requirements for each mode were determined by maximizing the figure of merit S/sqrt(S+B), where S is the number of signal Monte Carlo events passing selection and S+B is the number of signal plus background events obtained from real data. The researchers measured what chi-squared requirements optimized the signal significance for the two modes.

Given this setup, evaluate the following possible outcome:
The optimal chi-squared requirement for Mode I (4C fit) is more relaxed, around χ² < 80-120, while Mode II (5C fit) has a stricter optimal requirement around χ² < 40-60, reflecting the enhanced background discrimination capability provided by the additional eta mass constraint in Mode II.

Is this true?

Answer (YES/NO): NO